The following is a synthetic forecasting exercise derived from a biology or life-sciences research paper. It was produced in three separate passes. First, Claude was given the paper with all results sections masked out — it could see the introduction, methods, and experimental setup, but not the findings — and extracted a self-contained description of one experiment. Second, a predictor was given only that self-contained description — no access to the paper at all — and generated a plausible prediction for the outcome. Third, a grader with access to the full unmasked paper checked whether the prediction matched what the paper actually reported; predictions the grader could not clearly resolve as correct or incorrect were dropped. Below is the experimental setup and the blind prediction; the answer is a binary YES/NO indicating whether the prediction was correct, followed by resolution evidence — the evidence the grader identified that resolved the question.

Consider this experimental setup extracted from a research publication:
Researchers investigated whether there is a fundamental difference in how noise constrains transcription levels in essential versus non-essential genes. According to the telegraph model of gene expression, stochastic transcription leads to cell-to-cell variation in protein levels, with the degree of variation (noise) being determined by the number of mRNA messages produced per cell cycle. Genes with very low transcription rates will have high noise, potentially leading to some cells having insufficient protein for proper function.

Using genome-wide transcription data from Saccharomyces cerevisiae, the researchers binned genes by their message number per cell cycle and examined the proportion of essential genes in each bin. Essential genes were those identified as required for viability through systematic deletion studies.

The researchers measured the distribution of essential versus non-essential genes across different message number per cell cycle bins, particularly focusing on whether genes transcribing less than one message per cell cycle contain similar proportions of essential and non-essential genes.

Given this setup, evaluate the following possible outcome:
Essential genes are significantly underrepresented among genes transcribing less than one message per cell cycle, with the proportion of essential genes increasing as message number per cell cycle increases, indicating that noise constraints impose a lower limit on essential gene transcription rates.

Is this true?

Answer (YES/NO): YES